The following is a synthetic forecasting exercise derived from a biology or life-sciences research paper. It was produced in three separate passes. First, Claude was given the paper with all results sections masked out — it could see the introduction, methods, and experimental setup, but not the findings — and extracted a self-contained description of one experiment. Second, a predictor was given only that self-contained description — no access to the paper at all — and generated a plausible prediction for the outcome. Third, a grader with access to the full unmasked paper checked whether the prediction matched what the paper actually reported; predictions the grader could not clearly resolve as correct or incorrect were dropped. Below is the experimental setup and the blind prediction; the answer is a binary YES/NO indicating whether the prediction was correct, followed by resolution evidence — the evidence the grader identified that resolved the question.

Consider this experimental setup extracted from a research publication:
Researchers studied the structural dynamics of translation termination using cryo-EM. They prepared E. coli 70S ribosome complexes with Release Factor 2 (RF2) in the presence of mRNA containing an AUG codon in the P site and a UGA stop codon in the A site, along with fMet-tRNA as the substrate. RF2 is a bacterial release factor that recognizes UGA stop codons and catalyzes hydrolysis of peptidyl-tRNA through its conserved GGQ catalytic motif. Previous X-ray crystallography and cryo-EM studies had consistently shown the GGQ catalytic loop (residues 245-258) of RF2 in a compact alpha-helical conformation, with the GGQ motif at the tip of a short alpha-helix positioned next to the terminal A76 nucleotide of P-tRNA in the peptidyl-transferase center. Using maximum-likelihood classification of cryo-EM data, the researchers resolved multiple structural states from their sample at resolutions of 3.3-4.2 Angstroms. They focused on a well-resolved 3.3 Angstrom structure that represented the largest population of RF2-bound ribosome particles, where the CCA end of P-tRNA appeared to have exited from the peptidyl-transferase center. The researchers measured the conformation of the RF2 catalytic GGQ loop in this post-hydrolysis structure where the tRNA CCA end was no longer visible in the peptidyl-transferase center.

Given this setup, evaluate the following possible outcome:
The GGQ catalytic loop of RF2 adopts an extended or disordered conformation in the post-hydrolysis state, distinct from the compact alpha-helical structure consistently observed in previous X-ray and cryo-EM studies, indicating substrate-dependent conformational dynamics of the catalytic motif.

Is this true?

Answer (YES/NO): YES